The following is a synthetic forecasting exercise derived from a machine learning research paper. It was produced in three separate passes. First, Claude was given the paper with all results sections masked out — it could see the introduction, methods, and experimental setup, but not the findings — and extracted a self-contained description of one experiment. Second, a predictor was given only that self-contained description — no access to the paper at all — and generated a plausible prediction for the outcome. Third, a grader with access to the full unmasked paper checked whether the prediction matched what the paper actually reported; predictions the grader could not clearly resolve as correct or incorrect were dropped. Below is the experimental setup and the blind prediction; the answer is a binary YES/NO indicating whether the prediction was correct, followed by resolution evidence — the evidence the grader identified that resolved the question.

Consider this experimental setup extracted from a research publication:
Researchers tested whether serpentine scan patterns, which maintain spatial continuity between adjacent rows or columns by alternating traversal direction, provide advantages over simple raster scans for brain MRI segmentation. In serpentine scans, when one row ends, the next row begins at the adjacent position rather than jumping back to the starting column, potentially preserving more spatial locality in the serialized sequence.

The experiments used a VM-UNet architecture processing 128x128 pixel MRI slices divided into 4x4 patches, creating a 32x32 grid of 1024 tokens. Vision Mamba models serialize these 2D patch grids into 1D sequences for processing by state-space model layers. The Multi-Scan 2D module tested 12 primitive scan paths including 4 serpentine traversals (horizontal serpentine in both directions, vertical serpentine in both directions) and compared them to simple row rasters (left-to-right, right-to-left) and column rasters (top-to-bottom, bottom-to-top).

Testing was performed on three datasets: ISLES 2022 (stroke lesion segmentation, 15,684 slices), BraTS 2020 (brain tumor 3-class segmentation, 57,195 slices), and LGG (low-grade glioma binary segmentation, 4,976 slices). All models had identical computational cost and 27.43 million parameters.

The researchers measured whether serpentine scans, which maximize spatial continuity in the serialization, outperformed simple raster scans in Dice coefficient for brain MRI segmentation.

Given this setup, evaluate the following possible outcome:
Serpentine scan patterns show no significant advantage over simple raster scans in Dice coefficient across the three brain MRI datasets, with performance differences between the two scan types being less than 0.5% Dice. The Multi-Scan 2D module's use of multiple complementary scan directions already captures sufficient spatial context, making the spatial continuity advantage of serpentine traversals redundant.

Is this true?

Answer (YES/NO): NO